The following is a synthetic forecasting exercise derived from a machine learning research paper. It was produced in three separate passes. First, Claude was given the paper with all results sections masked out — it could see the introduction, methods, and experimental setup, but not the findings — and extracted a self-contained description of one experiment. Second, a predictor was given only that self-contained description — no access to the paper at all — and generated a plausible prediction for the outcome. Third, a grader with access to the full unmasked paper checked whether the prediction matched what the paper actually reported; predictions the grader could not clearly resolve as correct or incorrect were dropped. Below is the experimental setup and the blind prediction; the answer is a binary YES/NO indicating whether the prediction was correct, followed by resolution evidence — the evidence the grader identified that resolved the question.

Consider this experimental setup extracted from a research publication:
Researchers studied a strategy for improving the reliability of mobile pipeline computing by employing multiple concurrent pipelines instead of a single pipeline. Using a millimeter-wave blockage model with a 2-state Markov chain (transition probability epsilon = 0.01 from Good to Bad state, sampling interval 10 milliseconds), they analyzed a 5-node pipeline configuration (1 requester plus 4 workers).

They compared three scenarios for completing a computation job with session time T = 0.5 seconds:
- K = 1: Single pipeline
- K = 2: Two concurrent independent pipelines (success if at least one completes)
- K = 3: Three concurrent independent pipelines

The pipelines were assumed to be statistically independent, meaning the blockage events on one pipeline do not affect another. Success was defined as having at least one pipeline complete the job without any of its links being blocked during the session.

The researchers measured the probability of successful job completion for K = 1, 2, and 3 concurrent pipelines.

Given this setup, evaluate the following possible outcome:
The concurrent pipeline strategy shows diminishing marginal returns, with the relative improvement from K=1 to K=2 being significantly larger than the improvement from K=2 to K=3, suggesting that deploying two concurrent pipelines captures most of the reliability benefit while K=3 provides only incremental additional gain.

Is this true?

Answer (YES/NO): NO